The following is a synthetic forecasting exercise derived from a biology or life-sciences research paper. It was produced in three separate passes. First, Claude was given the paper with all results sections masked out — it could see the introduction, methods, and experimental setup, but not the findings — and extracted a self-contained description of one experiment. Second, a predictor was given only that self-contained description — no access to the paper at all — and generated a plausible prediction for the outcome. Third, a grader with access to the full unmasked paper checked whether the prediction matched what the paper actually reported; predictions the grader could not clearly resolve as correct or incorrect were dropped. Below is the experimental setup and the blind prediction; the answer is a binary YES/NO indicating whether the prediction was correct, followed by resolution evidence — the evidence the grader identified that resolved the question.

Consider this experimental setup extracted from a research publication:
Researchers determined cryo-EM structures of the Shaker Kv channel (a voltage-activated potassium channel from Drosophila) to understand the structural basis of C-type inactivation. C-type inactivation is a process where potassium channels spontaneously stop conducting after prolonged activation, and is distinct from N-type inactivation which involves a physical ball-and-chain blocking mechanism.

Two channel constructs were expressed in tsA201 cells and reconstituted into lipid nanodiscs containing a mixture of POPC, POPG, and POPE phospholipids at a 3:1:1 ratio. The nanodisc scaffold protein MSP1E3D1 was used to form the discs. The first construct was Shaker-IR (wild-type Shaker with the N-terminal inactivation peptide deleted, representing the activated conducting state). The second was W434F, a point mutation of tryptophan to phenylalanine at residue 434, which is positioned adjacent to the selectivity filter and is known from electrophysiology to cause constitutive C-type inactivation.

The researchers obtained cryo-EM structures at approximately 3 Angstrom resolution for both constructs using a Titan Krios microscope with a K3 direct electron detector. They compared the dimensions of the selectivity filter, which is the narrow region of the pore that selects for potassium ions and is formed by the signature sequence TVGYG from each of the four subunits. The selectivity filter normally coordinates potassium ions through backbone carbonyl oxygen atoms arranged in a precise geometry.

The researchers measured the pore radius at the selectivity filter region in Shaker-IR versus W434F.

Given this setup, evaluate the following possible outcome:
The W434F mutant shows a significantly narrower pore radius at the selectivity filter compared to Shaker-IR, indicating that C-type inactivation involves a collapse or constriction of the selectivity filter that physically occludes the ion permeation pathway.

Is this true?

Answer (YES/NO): NO